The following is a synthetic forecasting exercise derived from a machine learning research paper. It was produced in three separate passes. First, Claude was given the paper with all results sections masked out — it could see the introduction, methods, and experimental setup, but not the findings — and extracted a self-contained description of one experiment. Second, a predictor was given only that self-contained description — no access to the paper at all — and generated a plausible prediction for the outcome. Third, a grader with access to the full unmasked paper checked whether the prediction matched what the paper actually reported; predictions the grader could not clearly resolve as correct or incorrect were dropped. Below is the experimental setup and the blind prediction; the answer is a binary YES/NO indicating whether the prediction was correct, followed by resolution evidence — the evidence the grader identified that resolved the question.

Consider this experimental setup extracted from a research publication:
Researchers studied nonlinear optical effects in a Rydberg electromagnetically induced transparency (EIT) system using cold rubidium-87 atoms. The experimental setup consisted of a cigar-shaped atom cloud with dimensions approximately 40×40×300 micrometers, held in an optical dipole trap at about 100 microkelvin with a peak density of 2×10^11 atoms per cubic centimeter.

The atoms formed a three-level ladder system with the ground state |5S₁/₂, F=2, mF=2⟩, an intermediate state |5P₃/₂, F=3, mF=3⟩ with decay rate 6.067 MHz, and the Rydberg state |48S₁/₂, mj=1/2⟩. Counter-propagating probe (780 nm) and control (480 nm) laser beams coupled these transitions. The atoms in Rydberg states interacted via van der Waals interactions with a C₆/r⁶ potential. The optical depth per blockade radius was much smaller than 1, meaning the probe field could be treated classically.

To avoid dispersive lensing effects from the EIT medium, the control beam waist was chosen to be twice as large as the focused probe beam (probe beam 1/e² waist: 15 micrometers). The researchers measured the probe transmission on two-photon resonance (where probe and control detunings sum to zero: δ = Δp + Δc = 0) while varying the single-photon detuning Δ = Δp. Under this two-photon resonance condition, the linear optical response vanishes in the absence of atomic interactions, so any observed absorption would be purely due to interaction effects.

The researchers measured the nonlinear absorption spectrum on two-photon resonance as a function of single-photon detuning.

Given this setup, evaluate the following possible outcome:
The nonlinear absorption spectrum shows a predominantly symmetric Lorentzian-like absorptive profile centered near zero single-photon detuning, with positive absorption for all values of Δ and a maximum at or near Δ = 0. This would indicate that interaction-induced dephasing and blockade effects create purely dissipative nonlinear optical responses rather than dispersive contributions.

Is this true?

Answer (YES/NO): NO